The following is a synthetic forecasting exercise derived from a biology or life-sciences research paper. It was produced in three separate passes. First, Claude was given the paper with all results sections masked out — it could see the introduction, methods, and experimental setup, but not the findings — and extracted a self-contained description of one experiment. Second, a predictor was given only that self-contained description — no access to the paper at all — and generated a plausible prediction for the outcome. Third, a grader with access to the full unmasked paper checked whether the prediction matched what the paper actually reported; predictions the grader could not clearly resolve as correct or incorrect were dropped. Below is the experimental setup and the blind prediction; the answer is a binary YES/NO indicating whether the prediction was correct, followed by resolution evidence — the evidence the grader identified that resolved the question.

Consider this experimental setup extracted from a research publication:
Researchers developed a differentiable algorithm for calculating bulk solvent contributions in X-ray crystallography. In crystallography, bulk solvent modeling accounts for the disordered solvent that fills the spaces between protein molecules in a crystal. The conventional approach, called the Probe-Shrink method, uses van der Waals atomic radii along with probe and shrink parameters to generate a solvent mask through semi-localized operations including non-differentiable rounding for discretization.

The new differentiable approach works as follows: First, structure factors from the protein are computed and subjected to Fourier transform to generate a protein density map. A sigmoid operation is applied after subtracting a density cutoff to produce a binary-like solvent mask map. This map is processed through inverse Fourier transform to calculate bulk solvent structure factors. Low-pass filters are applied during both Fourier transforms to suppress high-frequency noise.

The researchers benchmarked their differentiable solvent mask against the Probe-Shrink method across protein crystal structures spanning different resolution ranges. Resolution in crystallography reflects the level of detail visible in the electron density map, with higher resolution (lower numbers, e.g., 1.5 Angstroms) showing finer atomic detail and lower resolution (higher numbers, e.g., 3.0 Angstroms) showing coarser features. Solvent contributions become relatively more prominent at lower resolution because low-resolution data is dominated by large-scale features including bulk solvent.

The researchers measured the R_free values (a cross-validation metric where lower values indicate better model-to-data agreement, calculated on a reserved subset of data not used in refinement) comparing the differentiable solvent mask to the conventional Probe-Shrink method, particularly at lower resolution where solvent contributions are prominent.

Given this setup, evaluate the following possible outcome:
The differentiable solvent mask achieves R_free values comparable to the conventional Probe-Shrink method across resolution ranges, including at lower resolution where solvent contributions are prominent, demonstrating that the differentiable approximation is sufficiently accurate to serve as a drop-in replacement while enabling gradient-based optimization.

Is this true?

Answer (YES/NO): NO